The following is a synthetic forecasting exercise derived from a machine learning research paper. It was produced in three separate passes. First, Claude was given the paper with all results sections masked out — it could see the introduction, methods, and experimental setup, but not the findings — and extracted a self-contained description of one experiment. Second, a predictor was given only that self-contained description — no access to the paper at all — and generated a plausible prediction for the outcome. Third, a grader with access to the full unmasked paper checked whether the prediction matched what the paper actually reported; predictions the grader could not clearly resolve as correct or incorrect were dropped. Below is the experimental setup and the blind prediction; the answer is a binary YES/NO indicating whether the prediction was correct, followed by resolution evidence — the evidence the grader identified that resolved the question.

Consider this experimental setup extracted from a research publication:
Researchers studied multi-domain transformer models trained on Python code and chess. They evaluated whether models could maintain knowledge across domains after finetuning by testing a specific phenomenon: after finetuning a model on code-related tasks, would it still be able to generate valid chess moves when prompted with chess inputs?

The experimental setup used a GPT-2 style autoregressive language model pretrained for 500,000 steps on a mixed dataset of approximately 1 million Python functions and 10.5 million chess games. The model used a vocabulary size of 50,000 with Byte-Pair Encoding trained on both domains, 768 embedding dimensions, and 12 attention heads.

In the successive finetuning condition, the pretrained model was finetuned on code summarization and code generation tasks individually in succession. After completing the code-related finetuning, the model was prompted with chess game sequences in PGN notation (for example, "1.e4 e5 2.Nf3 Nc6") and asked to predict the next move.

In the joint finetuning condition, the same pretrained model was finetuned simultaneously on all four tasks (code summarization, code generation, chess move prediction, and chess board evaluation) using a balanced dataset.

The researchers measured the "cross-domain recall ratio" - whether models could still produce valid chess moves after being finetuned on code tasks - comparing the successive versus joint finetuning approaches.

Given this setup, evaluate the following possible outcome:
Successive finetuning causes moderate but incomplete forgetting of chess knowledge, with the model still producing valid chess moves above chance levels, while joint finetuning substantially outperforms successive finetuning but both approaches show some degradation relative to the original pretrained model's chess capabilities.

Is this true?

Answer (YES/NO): NO